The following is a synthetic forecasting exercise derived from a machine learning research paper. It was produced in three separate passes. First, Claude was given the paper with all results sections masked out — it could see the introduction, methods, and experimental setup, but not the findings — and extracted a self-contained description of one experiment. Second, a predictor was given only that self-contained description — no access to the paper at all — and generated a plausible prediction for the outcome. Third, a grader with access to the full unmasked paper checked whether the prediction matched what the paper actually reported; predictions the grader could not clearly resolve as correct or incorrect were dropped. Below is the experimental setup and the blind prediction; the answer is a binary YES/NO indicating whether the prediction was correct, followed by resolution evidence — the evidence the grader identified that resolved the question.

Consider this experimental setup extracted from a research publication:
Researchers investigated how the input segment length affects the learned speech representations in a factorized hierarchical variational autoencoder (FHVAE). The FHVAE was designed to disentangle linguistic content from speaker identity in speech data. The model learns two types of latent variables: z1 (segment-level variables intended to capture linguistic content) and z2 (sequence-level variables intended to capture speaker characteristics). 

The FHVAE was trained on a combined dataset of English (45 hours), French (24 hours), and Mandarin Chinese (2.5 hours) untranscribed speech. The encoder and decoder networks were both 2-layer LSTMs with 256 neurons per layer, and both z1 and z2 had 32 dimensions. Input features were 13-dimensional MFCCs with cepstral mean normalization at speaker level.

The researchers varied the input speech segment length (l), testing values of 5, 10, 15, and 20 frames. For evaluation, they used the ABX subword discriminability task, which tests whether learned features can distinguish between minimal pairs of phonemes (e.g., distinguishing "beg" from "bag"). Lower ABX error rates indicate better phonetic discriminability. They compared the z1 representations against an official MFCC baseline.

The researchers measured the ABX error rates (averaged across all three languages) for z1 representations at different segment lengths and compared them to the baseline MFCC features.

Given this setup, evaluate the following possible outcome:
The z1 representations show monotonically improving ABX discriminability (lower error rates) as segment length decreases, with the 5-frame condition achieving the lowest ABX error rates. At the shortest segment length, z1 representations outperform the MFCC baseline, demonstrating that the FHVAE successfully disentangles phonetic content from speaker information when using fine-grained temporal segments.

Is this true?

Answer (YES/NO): NO